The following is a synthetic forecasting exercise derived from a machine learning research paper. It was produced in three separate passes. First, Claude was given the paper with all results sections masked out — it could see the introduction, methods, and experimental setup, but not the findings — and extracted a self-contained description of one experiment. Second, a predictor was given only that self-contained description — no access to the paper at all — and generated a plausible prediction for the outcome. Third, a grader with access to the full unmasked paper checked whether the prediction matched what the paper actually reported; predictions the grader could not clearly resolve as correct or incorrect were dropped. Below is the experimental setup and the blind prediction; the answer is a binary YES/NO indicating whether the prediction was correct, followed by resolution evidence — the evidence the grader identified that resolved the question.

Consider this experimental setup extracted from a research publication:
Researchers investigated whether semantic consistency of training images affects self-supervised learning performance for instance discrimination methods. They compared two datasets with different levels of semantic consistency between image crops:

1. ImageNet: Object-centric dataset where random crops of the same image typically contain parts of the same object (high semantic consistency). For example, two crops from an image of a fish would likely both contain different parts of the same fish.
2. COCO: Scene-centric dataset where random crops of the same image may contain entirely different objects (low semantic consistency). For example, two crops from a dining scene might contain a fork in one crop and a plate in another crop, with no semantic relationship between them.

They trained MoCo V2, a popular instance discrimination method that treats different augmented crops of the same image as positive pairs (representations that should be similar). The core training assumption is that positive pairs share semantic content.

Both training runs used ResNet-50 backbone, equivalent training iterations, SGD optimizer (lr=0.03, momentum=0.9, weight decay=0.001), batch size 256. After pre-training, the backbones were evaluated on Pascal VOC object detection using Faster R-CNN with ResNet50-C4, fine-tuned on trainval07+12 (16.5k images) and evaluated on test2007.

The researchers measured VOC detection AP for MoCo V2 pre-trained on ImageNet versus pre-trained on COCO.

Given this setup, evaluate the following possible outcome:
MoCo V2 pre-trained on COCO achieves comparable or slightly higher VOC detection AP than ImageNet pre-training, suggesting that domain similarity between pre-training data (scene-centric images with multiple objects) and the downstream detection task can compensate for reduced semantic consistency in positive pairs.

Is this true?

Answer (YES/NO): NO